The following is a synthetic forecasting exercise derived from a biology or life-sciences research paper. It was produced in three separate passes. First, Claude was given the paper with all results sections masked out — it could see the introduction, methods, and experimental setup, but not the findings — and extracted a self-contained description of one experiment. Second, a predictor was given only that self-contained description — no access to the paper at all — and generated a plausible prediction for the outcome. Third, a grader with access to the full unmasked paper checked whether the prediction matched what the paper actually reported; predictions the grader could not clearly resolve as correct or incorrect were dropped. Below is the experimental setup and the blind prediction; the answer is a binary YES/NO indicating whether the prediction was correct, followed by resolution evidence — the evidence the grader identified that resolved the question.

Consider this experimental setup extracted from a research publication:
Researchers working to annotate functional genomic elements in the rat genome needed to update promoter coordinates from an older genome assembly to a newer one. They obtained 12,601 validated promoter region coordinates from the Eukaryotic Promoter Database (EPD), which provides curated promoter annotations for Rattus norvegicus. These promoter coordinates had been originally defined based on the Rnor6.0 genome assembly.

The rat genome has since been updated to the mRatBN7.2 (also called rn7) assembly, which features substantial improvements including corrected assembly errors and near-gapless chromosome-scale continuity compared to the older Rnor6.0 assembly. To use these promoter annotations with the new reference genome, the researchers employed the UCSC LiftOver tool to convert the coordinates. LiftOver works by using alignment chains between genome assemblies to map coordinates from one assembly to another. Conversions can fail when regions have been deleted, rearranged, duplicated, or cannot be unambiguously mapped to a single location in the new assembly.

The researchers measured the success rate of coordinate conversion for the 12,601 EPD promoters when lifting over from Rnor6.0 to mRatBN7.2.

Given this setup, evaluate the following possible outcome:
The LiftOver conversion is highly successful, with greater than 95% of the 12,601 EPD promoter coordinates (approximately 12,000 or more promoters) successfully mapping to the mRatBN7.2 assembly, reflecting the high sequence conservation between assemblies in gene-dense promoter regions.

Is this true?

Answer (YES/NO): YES